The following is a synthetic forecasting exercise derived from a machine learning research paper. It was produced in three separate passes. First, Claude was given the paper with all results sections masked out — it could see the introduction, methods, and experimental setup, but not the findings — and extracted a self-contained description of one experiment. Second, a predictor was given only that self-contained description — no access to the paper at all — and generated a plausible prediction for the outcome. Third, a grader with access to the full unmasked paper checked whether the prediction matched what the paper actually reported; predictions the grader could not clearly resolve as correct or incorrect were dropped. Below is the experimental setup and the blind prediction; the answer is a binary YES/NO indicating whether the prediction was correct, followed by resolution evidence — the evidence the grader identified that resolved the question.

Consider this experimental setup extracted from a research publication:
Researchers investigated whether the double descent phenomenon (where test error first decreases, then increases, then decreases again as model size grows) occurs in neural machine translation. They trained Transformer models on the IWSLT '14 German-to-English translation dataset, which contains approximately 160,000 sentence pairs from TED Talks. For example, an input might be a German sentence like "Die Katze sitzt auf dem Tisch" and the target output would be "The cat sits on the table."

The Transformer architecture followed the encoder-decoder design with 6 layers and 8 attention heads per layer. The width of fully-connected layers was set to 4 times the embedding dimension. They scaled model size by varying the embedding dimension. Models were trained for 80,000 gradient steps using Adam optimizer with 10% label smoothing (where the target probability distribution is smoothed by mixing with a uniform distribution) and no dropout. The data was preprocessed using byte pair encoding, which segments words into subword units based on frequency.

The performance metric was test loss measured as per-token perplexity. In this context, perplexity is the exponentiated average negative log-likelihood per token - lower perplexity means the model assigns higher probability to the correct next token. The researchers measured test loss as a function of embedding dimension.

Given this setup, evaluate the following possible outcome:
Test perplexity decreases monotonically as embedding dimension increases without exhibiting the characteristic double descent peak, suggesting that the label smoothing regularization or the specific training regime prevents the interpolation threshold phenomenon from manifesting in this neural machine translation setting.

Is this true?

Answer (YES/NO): NO